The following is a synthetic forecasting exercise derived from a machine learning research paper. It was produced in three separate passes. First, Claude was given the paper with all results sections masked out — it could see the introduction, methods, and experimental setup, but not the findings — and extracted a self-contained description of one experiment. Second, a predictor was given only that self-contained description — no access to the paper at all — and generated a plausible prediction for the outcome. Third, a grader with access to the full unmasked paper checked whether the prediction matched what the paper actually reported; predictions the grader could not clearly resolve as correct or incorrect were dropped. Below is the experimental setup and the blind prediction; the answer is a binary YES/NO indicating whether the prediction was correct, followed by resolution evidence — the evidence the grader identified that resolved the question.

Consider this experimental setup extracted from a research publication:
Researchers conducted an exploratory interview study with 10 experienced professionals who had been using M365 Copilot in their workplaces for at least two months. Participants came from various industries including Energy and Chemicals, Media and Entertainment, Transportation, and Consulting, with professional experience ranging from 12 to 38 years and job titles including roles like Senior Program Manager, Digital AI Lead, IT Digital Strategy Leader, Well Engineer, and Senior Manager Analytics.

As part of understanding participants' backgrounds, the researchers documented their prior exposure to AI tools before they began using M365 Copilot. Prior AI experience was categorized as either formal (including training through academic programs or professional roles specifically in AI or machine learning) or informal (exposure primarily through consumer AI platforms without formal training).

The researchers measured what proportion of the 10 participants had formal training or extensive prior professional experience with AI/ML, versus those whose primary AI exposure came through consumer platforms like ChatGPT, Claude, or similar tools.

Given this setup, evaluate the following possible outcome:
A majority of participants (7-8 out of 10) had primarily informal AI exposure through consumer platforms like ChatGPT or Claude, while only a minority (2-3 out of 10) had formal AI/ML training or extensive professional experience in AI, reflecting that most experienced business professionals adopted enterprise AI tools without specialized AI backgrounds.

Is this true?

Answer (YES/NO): YES